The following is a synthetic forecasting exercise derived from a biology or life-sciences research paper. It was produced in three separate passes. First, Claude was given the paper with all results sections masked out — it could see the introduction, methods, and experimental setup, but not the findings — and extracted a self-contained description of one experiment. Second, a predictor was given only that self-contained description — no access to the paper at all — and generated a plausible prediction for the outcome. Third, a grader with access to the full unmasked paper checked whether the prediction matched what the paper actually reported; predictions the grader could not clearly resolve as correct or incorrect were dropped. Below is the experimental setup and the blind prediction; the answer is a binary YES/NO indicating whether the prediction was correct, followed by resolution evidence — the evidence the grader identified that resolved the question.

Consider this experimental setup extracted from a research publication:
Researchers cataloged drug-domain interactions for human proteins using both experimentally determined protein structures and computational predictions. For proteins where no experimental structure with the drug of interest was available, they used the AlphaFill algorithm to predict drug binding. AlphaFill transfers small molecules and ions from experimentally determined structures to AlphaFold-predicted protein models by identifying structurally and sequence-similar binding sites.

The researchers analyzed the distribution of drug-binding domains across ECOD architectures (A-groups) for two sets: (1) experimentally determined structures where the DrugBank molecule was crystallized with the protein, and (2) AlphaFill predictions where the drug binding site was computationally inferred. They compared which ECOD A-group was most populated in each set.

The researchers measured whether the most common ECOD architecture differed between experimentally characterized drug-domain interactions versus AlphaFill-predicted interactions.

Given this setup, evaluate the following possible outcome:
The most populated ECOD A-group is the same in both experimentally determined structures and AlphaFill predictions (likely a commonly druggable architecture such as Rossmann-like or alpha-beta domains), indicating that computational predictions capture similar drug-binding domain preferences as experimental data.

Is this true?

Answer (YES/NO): NO